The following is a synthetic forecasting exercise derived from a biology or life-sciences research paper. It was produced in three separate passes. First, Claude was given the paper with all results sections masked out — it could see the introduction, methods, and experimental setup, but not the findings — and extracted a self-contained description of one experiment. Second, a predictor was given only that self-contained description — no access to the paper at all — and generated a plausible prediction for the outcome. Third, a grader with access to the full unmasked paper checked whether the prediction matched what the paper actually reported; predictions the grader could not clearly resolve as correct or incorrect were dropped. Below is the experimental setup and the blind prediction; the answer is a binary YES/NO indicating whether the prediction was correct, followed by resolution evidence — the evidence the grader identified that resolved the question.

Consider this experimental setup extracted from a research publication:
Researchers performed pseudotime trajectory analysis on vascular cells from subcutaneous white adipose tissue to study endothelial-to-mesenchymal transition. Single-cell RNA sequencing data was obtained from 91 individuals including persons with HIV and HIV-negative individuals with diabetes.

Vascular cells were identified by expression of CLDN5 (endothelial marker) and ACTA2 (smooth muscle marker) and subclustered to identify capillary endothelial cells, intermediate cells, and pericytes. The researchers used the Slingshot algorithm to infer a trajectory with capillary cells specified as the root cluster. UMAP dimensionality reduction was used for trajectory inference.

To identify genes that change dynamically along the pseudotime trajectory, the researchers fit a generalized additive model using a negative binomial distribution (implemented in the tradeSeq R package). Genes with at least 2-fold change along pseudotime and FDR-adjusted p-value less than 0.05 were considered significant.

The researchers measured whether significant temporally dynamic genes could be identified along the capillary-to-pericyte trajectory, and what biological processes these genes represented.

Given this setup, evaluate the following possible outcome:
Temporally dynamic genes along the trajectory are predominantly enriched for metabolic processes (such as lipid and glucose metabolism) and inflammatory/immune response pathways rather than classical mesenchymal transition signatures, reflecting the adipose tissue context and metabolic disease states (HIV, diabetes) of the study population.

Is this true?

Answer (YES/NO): NO